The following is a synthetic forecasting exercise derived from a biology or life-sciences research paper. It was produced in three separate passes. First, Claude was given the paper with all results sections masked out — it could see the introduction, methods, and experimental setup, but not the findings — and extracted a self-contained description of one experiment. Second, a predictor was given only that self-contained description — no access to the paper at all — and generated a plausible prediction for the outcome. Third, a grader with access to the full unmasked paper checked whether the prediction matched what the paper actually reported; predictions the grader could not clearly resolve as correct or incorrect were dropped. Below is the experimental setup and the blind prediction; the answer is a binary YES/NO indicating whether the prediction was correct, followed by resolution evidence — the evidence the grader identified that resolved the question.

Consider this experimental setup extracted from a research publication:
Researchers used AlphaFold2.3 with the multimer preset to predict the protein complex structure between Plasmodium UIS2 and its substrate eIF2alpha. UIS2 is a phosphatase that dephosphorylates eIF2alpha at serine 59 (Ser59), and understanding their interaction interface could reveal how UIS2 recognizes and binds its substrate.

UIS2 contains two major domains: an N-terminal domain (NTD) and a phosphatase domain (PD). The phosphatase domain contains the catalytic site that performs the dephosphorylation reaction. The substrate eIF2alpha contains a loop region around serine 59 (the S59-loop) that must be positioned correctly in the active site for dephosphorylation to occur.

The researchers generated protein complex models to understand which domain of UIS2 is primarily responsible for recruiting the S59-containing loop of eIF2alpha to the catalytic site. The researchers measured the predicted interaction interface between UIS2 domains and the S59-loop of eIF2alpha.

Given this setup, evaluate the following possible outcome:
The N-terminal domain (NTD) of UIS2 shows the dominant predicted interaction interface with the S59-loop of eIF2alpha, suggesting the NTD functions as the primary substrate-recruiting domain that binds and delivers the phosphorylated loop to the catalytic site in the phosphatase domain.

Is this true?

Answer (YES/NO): YES